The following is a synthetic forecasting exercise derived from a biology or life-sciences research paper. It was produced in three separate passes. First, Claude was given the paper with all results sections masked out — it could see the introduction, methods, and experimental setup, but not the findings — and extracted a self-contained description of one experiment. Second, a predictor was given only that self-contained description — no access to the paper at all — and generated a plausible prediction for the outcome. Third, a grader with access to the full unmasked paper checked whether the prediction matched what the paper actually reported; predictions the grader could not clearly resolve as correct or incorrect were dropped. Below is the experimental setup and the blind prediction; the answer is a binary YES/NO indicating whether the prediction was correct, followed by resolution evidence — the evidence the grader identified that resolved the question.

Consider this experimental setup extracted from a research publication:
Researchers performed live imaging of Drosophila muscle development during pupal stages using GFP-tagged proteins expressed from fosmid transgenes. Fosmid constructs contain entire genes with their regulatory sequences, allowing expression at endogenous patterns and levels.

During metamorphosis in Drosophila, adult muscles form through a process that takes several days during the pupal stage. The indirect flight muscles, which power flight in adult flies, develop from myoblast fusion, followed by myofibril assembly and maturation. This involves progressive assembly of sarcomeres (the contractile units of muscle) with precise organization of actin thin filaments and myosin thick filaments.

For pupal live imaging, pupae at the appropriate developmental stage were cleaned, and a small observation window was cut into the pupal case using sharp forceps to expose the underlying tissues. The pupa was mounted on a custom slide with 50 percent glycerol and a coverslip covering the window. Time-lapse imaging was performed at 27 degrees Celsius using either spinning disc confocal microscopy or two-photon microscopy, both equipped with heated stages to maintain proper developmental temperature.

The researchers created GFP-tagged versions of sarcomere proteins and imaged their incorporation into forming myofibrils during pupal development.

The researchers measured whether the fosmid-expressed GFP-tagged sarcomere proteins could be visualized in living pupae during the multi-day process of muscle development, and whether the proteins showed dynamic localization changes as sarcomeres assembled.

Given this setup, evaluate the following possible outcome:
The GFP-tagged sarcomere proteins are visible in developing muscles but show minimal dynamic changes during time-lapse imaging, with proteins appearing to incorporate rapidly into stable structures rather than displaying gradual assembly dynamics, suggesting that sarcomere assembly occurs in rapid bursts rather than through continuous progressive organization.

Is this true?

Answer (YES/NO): NO